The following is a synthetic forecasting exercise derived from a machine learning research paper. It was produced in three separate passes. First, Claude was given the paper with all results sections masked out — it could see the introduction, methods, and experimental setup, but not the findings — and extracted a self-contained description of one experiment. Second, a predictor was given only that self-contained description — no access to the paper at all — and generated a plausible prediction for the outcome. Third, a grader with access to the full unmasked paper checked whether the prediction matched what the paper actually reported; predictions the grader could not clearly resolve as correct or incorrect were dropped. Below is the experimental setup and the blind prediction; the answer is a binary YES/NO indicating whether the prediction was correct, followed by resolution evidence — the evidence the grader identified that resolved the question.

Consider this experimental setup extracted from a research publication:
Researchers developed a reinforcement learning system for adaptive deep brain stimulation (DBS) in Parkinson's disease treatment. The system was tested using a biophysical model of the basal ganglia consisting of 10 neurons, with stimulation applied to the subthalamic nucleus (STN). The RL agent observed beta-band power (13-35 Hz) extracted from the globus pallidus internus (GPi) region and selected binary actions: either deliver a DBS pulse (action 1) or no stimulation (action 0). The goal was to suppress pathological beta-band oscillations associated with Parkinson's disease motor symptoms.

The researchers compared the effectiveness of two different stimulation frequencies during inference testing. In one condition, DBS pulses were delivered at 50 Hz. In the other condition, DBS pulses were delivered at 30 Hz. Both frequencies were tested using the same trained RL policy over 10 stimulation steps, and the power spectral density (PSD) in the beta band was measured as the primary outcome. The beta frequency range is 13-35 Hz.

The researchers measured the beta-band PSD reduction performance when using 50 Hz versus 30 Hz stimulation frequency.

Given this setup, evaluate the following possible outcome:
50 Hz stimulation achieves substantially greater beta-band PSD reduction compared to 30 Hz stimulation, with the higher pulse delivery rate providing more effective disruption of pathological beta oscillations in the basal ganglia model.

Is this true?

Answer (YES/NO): NO